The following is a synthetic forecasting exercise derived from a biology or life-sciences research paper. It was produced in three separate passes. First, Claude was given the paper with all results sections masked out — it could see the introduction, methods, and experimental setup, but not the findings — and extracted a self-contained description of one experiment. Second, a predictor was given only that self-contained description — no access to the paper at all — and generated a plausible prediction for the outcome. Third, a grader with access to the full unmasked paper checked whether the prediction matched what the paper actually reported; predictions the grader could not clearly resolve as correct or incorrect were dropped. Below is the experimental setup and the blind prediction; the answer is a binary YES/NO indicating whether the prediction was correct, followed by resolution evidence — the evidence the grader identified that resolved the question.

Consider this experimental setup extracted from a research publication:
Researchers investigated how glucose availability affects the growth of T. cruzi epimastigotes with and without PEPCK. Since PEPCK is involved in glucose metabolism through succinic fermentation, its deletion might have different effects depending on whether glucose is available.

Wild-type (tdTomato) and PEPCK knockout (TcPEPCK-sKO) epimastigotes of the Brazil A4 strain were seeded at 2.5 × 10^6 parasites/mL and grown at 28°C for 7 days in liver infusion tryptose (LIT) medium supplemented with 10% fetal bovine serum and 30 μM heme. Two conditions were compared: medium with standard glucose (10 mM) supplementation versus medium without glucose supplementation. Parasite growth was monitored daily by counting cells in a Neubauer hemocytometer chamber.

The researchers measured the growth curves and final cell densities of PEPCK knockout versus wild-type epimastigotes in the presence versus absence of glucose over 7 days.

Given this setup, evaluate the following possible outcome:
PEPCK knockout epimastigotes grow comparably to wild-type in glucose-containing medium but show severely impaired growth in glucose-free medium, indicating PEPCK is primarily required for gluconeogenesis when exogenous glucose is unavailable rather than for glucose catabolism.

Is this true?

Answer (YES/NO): NO